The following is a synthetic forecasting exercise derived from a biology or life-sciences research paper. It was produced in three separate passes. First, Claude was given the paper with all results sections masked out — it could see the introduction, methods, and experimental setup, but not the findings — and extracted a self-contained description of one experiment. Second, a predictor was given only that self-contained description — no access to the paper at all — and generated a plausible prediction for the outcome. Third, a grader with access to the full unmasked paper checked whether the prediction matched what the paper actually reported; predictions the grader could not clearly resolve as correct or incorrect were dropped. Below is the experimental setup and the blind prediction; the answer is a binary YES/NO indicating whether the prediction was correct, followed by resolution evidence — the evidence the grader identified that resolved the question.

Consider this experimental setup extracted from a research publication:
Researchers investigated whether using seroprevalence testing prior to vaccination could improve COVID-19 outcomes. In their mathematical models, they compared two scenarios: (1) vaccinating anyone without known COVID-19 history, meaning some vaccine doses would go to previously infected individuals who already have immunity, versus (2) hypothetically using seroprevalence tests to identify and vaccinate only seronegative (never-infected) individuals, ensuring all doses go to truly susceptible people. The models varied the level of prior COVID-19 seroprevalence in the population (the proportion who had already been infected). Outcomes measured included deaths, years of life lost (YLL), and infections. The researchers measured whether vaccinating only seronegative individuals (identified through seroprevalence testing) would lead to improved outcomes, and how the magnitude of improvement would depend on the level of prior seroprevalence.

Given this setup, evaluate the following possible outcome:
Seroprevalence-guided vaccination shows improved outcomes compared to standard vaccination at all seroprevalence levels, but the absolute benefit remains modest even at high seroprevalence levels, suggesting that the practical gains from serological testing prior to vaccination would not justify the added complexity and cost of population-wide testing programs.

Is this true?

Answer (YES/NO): NO